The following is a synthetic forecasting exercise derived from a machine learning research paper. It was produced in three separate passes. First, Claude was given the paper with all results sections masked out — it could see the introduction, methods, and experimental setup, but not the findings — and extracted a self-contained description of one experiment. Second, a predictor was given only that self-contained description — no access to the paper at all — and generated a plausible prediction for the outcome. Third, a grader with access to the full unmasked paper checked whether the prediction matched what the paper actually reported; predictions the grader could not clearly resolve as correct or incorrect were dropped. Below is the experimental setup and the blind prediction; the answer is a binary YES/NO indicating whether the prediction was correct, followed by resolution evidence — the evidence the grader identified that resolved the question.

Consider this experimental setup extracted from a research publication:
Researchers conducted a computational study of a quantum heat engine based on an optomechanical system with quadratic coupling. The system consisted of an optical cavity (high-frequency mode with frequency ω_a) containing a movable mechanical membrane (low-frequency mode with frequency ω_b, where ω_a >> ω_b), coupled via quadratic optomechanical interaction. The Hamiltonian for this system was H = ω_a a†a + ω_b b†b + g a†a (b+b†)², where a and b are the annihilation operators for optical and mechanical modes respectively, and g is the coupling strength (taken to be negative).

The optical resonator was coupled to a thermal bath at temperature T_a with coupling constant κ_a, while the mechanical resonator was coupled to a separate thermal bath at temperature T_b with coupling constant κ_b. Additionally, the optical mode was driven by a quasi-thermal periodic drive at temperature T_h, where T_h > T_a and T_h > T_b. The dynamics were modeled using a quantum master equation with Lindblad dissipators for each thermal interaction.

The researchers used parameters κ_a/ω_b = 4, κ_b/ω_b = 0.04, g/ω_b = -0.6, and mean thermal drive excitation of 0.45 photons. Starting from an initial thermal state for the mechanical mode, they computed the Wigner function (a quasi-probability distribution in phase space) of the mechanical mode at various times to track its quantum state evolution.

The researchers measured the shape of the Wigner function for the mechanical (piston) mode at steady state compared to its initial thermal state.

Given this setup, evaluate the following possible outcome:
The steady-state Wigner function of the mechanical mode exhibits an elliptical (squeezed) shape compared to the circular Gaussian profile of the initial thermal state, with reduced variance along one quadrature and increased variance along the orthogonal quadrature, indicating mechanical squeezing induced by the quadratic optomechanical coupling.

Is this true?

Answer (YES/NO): YES